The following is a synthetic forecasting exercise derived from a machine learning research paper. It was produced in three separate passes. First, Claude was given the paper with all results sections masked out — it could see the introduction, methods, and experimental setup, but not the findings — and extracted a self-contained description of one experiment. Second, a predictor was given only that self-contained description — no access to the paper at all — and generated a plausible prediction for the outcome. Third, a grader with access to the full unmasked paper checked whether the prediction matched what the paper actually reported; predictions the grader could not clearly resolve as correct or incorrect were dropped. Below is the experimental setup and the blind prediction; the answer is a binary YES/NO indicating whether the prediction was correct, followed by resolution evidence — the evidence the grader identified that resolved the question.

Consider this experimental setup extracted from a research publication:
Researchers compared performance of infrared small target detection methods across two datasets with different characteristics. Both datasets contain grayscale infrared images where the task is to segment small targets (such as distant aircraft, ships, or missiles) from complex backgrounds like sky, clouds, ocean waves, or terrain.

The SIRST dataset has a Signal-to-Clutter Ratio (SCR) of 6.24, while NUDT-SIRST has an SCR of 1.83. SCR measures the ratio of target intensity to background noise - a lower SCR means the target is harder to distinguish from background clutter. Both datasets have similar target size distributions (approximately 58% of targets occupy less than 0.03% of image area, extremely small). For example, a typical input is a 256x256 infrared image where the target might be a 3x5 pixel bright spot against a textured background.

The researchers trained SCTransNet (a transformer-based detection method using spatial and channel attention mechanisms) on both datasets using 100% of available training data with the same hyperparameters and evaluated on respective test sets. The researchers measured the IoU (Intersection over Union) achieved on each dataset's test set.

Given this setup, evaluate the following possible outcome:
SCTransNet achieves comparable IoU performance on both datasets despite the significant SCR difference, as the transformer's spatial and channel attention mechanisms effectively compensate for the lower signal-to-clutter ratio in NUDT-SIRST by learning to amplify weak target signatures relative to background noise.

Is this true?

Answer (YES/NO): NO